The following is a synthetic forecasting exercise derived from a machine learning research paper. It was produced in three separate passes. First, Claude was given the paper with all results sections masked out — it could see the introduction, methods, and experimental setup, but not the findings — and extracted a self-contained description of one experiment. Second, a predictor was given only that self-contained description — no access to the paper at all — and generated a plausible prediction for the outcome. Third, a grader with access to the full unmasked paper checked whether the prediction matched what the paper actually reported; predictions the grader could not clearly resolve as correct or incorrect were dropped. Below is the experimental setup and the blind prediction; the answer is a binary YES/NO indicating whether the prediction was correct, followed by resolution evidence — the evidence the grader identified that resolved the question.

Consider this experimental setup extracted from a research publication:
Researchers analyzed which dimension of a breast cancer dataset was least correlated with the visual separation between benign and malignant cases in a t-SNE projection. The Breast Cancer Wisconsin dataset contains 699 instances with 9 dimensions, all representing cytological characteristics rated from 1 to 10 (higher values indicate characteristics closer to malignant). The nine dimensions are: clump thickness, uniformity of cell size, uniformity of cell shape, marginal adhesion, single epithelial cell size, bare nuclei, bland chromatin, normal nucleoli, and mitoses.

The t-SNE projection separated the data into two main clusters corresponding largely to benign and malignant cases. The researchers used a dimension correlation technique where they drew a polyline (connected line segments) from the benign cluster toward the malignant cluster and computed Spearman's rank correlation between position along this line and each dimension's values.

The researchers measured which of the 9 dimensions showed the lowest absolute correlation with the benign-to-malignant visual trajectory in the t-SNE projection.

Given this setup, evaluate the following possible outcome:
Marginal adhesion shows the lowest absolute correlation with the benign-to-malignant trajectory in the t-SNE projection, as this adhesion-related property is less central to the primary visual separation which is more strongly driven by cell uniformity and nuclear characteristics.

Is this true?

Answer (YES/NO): NO